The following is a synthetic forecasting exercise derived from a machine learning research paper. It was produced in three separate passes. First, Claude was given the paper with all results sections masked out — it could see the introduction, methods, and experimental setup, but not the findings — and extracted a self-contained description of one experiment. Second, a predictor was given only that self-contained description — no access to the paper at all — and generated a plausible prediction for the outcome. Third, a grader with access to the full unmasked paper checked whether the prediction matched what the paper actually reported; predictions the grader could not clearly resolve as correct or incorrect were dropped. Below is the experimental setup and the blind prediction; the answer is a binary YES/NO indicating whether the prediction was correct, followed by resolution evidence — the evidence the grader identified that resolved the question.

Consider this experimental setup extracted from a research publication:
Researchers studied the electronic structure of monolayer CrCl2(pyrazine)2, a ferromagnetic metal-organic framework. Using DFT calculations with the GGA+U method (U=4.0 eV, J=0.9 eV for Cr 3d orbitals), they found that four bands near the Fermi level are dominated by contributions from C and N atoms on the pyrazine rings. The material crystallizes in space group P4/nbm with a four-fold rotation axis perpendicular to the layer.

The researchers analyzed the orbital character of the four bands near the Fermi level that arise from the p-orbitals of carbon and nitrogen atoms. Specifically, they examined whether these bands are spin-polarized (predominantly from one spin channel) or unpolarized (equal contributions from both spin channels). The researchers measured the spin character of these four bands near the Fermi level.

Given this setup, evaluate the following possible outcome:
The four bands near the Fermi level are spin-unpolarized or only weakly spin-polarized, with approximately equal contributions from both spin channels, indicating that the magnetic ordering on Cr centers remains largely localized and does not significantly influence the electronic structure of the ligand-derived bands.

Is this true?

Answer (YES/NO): NO